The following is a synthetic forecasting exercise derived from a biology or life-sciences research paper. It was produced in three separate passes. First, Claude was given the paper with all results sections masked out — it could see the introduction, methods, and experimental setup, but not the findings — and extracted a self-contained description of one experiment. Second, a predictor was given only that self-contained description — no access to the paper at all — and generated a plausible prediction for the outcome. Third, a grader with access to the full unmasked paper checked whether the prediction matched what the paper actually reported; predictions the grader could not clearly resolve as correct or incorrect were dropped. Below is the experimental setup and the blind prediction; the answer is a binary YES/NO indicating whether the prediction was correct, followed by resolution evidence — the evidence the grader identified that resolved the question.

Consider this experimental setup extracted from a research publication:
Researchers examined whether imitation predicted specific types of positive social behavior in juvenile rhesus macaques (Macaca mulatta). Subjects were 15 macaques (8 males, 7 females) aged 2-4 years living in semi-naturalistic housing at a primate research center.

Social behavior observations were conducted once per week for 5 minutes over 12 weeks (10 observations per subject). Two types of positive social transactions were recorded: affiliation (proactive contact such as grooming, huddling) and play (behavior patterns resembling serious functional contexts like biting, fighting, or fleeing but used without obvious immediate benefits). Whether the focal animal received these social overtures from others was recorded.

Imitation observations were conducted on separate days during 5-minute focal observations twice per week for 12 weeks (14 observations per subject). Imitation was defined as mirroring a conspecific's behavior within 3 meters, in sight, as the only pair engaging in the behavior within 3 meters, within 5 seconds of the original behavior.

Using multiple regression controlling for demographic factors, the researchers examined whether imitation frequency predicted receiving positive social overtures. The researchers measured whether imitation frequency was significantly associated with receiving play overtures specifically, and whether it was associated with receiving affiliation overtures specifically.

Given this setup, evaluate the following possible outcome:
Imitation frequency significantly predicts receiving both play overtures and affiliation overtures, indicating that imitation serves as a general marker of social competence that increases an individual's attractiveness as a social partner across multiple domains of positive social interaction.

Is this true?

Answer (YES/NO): NO